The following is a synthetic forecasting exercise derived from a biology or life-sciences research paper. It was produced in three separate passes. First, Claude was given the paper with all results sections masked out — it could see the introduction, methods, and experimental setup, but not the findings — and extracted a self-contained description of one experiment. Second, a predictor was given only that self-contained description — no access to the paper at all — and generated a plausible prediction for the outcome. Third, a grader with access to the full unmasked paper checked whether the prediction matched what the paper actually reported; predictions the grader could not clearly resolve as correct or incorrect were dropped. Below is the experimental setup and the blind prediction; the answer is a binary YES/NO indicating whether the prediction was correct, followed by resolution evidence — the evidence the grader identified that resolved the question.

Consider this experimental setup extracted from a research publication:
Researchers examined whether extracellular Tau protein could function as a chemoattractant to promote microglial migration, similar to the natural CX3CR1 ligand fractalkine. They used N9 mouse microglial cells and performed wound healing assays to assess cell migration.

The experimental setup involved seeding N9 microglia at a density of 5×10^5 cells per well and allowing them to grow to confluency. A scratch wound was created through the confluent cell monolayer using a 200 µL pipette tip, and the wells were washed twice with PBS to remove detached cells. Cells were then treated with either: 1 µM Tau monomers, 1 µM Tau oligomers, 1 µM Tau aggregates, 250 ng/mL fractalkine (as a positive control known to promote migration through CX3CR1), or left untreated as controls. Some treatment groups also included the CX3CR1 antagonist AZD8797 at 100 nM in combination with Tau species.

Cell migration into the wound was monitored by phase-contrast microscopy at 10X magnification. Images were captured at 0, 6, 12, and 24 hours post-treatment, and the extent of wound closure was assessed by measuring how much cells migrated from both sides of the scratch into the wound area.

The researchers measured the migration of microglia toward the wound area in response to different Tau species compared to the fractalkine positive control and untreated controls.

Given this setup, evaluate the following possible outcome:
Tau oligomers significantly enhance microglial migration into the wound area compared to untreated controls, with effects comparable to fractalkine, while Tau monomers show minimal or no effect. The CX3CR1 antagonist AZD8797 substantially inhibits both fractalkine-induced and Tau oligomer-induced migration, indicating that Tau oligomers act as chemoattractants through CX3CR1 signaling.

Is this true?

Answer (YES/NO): NO